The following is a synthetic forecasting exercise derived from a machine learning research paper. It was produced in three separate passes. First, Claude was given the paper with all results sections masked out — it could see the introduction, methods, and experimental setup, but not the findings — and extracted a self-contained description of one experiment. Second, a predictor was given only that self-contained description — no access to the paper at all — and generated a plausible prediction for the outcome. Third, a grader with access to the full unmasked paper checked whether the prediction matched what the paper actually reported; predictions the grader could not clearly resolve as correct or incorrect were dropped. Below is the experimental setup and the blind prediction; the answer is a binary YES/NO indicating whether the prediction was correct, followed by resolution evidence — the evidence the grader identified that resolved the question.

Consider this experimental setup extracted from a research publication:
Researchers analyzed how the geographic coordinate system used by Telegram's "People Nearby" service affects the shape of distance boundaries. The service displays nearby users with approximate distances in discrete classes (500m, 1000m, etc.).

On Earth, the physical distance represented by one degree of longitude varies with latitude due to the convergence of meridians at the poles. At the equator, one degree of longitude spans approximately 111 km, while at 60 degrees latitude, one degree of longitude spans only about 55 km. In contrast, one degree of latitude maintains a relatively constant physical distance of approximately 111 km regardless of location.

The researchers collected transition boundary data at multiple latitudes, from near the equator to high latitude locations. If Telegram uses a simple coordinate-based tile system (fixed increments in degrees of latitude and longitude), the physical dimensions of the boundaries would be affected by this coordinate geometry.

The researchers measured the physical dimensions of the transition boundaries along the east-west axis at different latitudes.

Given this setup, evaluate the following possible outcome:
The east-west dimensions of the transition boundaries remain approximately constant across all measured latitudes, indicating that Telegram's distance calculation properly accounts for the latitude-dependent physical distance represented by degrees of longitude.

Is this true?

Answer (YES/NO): NO